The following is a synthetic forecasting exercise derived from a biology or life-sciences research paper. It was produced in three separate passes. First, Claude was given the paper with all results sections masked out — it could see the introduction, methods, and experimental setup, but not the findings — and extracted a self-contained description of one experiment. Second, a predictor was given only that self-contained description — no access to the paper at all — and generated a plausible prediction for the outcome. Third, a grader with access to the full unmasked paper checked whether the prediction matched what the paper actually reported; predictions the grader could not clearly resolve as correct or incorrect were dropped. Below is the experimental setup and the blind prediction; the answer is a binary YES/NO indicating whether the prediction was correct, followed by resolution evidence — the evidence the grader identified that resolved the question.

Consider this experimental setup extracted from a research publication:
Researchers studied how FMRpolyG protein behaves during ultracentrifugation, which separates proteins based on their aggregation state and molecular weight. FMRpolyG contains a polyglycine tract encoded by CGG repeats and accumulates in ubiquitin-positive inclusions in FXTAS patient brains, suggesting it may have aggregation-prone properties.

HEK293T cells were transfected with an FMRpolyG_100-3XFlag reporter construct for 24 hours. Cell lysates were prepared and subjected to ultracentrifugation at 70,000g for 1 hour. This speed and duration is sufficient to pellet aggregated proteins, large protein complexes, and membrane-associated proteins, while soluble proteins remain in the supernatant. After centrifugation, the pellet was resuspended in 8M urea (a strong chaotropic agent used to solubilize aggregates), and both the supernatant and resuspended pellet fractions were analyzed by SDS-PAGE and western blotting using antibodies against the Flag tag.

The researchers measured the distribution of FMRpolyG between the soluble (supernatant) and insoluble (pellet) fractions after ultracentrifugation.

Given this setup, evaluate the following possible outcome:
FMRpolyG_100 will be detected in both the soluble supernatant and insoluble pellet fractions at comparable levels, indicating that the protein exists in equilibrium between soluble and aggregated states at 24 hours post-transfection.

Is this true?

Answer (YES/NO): NO